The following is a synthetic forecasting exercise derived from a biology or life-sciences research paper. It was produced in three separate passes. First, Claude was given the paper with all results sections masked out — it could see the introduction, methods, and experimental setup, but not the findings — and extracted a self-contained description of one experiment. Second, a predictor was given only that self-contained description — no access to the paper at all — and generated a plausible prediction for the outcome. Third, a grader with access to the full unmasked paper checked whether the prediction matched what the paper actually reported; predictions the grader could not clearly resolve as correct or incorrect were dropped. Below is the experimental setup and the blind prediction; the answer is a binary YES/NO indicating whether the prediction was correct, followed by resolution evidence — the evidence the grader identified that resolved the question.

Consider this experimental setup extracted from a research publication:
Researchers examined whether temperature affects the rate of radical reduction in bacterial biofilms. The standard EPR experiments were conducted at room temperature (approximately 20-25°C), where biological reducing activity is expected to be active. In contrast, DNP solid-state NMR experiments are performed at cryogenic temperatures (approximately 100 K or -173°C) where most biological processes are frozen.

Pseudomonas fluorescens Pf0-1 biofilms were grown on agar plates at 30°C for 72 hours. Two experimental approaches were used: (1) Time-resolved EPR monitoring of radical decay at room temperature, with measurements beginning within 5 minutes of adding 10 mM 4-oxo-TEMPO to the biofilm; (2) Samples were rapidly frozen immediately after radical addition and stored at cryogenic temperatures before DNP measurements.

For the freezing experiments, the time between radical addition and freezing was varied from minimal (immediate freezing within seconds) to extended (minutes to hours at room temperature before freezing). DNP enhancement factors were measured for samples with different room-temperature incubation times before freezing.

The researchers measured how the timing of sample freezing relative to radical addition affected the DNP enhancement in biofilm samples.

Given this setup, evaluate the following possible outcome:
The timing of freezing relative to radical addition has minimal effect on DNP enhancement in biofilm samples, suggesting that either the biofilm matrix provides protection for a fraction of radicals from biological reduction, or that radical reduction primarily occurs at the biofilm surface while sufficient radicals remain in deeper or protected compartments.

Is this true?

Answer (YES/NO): NO